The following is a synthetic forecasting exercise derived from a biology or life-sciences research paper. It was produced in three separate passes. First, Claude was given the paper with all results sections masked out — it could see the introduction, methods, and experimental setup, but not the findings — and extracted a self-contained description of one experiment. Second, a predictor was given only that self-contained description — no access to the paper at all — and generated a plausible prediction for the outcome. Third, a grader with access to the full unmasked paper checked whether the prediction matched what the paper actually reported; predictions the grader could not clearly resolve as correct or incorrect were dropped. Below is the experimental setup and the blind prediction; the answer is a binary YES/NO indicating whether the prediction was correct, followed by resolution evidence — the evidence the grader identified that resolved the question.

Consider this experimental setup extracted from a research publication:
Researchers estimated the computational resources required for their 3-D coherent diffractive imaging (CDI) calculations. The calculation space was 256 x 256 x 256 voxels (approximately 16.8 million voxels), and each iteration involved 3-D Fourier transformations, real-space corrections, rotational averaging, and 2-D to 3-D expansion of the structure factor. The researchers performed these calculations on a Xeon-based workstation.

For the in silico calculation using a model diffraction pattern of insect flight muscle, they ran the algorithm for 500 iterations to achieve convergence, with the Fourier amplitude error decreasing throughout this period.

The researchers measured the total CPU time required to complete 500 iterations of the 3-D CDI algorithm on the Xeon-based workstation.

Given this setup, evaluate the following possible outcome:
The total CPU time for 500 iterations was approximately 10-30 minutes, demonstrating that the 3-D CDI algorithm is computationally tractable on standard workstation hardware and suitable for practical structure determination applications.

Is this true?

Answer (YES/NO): NO